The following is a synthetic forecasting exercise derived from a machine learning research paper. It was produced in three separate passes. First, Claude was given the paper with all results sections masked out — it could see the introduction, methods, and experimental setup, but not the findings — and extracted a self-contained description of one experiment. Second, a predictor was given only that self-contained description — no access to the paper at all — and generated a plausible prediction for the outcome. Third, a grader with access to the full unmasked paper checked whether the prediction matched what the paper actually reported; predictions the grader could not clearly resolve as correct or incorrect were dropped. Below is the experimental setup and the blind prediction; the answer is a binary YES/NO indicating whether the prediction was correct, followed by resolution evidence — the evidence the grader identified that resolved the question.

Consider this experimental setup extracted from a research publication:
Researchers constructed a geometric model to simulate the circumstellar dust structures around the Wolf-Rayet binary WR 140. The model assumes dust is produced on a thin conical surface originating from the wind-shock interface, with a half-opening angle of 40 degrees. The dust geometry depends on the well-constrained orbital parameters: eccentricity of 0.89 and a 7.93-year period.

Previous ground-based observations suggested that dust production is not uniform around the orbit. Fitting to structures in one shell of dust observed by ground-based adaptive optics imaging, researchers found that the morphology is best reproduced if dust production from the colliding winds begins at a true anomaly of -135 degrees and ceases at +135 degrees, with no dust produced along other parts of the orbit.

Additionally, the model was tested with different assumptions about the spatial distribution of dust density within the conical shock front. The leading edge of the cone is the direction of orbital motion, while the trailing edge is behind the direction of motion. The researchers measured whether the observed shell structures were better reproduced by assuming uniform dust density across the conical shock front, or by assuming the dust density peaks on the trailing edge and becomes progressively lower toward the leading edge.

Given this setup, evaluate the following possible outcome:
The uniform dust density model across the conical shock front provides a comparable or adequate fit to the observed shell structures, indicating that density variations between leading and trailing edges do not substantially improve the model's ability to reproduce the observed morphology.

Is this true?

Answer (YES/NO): NO